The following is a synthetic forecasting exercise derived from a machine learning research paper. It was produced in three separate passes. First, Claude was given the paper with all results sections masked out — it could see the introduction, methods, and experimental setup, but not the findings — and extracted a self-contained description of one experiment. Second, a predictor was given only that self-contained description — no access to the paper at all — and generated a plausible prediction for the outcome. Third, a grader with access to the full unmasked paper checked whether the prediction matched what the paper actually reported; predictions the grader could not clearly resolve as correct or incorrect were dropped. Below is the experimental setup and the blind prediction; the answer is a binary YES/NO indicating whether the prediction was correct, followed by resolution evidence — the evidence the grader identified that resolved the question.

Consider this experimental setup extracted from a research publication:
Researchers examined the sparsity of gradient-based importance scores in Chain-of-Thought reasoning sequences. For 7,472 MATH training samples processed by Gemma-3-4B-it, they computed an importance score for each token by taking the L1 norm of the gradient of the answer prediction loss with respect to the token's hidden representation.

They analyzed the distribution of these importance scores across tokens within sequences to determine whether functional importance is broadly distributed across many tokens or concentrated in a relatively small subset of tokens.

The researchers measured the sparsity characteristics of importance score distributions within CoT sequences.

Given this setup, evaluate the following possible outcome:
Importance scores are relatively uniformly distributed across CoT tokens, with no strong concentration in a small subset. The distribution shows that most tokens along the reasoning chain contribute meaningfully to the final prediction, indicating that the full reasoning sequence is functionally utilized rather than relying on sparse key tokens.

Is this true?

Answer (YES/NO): NO